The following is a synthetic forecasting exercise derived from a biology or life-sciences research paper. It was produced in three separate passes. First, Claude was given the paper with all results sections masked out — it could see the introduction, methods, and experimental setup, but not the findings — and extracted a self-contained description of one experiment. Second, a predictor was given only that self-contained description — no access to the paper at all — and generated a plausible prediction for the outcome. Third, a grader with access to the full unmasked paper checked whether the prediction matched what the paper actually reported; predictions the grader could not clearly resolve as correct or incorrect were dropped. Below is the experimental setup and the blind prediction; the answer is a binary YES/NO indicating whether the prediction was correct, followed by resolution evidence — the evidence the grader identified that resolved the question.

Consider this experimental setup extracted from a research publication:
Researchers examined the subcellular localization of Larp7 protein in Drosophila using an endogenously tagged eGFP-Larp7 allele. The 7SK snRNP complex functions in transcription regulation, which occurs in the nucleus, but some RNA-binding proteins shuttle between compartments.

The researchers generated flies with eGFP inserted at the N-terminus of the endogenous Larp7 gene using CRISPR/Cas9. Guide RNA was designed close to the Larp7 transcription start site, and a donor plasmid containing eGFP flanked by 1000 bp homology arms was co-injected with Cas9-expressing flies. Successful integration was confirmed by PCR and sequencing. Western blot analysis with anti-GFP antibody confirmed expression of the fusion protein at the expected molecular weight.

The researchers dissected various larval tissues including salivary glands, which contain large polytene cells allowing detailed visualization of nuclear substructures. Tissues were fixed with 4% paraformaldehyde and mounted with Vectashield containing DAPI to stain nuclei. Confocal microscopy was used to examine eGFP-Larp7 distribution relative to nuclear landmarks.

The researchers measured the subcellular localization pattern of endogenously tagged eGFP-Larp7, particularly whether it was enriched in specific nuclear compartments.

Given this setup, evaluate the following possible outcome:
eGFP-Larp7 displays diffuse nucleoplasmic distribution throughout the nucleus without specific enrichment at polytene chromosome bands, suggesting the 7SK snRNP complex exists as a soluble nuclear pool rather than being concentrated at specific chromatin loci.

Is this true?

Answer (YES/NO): NO